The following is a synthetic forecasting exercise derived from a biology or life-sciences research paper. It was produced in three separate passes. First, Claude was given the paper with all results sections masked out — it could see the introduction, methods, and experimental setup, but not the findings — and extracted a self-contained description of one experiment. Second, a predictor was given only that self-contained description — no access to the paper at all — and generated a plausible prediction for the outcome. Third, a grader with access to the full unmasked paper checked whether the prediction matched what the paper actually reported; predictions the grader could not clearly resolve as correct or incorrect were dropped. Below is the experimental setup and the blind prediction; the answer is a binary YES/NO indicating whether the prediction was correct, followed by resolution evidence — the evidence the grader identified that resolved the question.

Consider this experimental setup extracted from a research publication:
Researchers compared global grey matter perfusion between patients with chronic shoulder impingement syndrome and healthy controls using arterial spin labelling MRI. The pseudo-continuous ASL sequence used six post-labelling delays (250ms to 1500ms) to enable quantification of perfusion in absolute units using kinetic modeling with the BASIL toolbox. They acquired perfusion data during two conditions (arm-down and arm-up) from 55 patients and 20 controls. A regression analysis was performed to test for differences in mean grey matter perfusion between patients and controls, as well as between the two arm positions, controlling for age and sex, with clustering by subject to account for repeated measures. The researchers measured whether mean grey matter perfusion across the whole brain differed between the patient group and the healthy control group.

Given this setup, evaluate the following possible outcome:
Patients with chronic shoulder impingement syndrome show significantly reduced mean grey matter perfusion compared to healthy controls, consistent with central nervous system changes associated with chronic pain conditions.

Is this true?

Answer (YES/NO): NO